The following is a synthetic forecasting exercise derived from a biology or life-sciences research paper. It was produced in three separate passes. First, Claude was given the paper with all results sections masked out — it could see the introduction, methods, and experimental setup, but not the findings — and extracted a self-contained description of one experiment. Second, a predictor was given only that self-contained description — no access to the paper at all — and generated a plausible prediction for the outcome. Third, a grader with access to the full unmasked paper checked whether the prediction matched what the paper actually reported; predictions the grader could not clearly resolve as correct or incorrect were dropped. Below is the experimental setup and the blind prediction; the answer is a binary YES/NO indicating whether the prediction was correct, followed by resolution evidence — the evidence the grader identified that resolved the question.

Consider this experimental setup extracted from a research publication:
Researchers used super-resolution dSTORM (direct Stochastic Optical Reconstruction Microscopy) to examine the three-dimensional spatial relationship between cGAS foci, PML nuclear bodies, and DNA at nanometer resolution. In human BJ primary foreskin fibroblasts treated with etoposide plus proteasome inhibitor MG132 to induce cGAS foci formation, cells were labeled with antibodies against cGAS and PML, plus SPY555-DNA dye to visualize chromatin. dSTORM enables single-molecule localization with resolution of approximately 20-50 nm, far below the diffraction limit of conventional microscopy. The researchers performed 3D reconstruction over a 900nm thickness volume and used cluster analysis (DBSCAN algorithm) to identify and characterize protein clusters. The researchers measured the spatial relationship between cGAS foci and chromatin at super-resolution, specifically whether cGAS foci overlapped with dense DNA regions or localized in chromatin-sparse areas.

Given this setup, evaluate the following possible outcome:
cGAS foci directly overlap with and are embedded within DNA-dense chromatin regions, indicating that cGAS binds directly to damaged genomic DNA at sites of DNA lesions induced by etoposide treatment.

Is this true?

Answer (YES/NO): NO